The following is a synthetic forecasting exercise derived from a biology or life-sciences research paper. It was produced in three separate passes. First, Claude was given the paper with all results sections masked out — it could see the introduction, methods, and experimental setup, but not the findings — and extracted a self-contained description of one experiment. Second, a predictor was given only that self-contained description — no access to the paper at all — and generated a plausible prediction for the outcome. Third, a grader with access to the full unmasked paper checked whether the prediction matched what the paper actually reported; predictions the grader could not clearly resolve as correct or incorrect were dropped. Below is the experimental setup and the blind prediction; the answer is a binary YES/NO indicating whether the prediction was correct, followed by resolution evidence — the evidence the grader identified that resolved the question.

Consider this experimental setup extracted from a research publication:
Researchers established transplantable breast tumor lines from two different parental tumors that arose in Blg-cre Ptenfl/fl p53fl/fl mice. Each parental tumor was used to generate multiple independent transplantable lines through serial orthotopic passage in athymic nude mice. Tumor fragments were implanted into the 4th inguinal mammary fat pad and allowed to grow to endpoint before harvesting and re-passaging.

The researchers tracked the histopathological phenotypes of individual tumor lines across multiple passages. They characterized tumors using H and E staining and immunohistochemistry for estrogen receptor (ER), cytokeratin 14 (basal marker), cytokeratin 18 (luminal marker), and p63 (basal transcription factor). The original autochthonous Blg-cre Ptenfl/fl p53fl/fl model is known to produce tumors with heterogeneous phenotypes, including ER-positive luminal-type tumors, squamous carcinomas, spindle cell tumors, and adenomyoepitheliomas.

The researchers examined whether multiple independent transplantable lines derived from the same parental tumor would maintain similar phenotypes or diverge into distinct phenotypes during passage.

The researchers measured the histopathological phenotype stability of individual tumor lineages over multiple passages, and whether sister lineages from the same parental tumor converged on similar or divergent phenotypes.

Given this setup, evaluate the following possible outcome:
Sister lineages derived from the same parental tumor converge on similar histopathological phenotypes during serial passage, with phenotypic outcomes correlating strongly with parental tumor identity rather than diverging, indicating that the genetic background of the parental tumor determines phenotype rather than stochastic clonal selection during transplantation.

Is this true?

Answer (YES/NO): NO